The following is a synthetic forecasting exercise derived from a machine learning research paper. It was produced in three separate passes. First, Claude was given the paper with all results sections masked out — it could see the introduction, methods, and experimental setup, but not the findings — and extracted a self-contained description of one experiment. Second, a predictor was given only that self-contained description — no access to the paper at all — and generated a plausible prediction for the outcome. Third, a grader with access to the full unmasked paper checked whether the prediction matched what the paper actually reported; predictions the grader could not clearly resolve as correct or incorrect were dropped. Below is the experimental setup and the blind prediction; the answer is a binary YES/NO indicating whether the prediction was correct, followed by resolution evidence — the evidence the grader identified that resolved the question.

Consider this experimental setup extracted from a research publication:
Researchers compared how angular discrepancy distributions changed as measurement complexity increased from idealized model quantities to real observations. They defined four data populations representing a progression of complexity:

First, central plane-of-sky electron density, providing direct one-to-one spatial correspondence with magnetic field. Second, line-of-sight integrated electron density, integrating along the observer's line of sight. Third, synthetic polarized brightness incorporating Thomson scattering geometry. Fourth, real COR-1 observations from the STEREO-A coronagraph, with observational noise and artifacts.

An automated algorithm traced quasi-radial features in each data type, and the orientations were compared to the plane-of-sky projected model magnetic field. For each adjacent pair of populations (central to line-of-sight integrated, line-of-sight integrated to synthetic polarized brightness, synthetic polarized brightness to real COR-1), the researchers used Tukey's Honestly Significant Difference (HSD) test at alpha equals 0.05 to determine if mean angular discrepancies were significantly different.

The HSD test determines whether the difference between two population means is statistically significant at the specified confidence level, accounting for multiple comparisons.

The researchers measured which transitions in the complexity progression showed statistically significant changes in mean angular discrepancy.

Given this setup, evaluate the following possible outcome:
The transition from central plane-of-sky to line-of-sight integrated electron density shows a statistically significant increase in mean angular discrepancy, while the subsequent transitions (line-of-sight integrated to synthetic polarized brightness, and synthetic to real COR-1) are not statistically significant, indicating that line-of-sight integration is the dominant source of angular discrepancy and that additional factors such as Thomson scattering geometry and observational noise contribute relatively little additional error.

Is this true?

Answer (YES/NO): NO